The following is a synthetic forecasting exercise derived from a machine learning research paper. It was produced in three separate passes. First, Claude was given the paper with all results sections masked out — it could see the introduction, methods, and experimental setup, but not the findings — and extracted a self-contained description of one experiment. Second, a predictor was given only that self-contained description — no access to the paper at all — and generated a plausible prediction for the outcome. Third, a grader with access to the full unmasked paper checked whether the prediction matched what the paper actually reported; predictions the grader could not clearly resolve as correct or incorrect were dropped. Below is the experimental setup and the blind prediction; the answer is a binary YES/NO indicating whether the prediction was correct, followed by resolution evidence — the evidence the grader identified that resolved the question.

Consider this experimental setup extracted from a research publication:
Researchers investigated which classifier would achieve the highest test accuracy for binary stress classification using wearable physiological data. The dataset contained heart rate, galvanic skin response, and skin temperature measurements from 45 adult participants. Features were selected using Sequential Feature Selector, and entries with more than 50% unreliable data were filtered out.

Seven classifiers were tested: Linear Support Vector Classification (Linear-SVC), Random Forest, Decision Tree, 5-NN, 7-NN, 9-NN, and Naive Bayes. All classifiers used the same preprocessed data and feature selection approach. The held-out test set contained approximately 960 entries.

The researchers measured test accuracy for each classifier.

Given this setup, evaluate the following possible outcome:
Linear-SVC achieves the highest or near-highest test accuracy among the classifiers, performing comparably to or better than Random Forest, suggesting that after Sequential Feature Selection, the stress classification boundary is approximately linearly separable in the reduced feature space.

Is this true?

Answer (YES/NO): YES